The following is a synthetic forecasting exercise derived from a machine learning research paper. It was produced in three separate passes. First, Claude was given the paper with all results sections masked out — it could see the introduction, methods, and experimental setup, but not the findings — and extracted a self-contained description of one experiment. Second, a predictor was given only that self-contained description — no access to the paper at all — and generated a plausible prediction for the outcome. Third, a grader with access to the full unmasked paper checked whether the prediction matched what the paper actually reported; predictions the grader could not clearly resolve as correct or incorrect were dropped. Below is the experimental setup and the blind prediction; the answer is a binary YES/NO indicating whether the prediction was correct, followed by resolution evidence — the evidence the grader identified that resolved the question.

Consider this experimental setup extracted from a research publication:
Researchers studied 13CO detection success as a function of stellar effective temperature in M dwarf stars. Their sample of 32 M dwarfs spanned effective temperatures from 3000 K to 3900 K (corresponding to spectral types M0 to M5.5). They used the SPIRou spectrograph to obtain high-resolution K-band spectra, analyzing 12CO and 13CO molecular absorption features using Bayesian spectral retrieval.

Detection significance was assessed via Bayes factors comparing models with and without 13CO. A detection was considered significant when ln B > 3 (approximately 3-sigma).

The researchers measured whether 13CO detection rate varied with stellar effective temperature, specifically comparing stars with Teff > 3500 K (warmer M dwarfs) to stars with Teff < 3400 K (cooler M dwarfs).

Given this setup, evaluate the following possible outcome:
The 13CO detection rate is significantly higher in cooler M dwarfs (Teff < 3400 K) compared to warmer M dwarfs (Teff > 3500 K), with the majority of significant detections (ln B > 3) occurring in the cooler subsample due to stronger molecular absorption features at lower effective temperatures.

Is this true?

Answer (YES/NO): NO